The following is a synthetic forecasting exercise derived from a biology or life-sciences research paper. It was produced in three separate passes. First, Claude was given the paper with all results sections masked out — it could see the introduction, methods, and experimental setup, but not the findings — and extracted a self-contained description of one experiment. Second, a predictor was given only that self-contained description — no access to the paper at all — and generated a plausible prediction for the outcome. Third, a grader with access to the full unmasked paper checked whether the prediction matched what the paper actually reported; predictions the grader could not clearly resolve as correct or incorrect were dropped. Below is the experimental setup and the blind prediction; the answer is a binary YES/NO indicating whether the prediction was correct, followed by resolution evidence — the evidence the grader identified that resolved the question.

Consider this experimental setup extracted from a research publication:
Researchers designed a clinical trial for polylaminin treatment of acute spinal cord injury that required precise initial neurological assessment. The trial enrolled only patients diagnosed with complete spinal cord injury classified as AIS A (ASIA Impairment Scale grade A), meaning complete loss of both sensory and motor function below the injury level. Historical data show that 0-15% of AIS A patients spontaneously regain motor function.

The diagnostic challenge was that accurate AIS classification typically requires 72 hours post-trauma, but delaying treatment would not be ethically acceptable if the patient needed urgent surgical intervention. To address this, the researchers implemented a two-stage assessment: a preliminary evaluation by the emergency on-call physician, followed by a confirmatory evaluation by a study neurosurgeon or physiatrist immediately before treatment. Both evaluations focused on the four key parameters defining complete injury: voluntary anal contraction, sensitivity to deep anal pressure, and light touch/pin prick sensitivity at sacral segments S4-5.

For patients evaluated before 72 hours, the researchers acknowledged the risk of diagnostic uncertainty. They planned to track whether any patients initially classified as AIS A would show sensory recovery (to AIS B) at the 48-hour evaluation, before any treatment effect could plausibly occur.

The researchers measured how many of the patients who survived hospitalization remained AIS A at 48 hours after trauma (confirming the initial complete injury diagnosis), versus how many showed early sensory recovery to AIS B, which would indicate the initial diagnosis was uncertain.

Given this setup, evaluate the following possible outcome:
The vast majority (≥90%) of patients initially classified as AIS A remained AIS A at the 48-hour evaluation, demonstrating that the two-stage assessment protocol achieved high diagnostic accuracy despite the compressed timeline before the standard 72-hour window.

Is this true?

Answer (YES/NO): YES